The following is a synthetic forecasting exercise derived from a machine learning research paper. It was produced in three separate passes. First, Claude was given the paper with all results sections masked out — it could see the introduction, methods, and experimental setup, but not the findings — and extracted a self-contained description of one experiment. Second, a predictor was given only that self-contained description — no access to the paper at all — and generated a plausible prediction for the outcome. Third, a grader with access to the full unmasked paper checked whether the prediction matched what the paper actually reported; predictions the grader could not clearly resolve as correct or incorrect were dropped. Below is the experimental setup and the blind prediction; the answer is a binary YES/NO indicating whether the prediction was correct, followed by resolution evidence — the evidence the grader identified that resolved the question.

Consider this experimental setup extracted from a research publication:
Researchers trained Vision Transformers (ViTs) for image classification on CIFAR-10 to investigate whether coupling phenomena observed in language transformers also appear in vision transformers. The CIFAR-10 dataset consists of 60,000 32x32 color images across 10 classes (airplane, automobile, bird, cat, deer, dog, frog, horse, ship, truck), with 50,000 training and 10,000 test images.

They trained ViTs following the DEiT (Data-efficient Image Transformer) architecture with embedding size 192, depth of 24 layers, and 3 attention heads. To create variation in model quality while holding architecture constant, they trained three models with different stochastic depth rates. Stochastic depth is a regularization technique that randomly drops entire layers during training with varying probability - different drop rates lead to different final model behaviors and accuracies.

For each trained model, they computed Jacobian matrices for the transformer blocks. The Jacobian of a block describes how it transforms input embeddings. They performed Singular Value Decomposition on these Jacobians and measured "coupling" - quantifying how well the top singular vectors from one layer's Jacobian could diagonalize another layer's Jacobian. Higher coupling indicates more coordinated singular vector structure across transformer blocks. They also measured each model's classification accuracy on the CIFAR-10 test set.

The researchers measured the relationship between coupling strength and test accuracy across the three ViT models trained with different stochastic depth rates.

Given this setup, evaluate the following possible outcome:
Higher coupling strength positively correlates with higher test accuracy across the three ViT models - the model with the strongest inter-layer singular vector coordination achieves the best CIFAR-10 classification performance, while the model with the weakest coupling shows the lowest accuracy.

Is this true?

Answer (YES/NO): YES